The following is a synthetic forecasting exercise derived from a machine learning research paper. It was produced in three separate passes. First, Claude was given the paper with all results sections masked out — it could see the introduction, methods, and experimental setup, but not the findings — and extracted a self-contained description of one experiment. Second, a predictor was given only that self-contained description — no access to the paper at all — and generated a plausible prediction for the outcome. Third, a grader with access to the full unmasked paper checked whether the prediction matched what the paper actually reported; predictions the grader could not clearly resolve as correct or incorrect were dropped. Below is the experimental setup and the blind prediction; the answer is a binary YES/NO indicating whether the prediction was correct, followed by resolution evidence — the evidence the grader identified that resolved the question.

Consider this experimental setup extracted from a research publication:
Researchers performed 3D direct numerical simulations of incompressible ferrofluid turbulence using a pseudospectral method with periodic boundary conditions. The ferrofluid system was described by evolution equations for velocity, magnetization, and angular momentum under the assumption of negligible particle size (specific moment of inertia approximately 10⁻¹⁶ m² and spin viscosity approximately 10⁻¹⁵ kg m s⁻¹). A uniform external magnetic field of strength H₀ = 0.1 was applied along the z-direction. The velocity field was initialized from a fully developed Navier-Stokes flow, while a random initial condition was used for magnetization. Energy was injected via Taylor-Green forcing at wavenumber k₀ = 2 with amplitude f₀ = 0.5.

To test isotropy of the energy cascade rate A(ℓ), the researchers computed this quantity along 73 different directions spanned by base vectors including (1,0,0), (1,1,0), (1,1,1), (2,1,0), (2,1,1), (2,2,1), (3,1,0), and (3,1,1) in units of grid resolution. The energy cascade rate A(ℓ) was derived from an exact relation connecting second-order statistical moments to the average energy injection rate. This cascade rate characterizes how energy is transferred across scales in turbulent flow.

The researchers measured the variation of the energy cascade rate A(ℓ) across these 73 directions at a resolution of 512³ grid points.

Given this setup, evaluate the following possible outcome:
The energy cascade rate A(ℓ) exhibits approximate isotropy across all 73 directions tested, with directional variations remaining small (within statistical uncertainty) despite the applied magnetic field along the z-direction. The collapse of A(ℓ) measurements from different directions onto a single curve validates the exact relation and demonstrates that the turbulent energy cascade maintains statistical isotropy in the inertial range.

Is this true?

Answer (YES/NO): YES